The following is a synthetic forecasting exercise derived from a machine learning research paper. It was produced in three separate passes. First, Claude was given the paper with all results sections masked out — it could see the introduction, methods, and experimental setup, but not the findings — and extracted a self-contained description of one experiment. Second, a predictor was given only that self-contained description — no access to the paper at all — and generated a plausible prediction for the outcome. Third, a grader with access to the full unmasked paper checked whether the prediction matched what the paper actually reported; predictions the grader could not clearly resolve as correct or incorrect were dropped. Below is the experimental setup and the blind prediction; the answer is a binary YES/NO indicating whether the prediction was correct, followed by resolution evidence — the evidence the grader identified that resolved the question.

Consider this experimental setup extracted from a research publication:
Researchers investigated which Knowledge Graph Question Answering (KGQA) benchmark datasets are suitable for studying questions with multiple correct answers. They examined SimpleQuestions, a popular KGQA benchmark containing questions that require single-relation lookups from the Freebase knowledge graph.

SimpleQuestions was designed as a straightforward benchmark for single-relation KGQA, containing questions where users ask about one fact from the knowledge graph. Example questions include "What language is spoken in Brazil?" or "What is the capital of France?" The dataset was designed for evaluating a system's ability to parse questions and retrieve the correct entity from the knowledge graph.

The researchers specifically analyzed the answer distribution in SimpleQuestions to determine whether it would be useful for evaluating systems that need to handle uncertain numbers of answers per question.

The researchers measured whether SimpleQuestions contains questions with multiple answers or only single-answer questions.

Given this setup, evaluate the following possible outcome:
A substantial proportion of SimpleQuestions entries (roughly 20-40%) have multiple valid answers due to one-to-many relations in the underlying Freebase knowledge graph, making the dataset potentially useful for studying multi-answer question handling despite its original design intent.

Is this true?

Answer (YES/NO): NO